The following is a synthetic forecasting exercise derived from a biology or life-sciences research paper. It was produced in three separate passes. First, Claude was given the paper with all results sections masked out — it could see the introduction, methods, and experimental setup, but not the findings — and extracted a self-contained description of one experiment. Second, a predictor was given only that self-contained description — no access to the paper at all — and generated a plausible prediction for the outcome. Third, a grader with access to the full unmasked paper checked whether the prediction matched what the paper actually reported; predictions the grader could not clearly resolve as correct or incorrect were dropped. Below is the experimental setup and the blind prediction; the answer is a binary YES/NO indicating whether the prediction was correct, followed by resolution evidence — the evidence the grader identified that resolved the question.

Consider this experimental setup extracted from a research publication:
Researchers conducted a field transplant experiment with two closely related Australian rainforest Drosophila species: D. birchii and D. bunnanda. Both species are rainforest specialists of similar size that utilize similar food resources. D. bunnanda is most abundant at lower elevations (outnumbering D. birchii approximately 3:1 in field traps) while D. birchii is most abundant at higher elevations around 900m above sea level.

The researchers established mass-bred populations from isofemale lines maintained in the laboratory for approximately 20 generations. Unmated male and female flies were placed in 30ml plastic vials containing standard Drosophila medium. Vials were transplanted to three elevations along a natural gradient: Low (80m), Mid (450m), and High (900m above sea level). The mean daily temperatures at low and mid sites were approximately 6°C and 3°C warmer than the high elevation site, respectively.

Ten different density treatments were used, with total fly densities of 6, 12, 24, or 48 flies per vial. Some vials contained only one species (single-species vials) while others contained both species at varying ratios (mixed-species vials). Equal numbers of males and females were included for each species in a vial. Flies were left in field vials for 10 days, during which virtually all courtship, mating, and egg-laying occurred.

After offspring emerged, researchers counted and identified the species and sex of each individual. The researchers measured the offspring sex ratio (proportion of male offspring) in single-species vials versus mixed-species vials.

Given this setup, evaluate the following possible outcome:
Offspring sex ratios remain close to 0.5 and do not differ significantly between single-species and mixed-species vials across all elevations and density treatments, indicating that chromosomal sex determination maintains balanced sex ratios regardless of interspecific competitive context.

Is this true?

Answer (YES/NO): NO